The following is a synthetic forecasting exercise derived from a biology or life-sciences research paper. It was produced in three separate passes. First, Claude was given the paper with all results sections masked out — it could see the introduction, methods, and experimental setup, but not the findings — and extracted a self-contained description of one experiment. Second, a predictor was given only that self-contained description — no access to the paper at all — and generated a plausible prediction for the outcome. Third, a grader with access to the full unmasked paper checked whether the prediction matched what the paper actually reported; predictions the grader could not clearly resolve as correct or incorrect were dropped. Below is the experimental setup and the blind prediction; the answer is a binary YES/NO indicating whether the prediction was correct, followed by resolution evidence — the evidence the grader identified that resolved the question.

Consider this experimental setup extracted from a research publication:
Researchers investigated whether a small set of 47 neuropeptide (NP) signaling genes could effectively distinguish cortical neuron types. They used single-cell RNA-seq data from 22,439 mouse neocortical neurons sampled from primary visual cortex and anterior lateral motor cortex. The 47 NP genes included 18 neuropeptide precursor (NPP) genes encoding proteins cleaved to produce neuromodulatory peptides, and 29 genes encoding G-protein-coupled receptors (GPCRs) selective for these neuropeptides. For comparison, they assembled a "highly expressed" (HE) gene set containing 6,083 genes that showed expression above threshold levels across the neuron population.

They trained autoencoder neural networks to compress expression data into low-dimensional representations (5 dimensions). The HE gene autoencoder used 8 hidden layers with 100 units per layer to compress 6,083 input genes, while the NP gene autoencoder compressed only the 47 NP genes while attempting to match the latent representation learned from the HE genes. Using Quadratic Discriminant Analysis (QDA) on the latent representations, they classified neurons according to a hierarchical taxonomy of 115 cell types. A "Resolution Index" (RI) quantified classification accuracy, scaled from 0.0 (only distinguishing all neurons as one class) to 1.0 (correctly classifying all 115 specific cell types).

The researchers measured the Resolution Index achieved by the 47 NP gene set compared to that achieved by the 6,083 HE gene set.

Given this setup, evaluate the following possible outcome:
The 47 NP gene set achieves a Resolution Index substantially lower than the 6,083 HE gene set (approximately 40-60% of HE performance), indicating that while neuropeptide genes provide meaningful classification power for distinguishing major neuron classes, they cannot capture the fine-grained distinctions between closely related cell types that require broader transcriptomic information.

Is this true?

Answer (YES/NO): NO